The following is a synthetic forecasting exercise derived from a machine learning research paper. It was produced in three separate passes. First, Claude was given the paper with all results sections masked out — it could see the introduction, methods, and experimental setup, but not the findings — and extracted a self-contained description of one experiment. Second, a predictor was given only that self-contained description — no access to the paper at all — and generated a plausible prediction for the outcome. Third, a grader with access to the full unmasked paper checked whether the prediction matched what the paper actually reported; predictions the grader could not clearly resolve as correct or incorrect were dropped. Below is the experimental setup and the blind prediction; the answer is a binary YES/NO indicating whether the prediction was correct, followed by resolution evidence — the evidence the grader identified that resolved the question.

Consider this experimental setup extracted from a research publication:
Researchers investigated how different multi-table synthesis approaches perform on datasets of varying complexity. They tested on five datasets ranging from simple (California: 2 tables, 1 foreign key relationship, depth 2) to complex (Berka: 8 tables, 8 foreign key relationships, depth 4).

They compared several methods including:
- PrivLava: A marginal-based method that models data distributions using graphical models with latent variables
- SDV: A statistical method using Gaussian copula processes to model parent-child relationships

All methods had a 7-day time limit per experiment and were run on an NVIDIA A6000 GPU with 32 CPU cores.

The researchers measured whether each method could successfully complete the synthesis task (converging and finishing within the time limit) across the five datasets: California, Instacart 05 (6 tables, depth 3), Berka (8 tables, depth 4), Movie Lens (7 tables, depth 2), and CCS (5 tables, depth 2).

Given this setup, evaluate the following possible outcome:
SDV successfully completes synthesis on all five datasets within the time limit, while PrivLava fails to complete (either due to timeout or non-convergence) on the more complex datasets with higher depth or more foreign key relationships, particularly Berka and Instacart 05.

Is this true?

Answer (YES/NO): NO